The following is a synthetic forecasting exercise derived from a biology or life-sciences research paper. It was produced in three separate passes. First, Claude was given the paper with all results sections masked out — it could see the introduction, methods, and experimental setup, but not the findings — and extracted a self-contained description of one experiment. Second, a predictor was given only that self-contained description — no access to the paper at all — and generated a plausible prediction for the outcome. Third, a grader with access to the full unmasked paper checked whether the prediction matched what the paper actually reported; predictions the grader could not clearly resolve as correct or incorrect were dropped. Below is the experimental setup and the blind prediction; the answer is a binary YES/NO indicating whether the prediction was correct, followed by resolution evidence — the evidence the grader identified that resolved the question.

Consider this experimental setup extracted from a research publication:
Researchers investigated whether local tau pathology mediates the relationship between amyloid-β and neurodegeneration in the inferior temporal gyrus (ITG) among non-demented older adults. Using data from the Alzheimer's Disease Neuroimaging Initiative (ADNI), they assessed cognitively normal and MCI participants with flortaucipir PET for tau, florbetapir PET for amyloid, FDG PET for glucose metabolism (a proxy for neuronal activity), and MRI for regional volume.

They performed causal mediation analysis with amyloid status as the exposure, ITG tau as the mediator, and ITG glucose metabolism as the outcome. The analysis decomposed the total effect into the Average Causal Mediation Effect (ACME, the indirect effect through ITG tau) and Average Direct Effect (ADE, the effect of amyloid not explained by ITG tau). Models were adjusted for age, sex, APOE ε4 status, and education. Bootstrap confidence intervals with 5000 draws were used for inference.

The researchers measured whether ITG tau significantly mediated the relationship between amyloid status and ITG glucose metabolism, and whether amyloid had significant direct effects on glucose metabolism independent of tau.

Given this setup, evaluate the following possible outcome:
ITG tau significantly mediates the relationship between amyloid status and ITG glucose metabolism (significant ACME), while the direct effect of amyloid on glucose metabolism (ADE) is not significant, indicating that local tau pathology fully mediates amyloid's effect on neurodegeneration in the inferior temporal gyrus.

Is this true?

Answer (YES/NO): NO